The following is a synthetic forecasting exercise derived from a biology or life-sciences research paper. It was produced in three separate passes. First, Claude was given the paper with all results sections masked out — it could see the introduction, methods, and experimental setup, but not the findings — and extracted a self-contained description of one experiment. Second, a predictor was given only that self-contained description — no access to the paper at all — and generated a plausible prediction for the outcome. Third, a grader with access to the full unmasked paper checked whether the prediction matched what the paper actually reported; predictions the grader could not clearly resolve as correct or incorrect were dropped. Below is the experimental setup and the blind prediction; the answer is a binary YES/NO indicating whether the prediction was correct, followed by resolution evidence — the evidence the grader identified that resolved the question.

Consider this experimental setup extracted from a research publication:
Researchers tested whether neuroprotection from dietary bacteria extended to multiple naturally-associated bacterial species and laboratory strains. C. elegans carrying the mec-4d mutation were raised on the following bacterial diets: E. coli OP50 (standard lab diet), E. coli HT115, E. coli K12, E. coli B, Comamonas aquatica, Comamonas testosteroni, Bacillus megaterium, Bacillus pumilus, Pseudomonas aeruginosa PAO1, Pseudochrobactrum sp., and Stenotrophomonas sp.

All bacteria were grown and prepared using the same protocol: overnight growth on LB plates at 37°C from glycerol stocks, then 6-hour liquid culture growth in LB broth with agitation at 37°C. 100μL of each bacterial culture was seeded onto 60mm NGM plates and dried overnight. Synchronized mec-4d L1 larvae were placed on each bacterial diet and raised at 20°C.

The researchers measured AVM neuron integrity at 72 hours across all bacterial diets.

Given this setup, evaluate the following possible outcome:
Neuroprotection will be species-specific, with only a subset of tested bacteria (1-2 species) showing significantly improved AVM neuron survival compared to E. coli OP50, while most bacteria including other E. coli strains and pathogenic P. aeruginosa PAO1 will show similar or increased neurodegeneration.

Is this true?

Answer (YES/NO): NO